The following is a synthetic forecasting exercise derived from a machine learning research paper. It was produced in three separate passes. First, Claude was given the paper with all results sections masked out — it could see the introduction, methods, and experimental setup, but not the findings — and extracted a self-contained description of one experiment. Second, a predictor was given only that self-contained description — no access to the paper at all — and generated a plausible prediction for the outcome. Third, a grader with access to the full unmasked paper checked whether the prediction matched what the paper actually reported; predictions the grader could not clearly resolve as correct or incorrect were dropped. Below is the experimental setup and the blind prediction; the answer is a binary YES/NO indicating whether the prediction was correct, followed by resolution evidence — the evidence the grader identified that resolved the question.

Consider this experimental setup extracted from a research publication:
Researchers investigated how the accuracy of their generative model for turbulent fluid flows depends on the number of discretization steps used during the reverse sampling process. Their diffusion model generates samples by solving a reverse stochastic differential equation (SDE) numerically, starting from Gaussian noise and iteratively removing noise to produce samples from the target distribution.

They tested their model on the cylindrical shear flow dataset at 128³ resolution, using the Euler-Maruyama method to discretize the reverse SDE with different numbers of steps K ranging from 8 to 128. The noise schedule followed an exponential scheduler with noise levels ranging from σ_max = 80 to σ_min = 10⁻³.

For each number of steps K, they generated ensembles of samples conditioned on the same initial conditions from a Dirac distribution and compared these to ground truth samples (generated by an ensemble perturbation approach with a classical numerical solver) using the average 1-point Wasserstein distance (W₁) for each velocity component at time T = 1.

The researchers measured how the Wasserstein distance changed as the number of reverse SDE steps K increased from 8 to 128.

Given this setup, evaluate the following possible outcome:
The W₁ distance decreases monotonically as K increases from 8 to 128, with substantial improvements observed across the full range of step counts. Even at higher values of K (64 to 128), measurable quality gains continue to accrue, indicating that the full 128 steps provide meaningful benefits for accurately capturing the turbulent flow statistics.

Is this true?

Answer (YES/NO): NO